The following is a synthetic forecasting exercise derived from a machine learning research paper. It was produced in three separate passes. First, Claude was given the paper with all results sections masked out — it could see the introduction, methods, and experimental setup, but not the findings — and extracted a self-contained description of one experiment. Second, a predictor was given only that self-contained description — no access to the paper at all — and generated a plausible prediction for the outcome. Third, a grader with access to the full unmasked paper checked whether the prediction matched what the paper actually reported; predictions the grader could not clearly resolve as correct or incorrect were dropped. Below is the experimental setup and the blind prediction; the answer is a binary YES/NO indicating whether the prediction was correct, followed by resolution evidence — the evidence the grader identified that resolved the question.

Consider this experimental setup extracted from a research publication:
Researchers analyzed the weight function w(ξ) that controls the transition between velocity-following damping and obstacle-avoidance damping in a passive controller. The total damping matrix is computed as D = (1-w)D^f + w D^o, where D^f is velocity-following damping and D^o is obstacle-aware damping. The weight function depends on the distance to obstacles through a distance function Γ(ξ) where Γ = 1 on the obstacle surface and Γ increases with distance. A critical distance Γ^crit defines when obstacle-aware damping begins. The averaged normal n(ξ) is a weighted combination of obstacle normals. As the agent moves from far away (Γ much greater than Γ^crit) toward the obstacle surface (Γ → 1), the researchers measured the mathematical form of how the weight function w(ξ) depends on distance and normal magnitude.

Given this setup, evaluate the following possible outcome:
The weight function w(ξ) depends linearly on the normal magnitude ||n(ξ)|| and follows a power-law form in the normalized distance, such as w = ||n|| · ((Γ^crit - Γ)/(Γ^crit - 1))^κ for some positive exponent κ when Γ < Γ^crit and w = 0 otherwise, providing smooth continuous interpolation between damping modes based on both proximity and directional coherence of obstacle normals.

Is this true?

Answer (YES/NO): YES